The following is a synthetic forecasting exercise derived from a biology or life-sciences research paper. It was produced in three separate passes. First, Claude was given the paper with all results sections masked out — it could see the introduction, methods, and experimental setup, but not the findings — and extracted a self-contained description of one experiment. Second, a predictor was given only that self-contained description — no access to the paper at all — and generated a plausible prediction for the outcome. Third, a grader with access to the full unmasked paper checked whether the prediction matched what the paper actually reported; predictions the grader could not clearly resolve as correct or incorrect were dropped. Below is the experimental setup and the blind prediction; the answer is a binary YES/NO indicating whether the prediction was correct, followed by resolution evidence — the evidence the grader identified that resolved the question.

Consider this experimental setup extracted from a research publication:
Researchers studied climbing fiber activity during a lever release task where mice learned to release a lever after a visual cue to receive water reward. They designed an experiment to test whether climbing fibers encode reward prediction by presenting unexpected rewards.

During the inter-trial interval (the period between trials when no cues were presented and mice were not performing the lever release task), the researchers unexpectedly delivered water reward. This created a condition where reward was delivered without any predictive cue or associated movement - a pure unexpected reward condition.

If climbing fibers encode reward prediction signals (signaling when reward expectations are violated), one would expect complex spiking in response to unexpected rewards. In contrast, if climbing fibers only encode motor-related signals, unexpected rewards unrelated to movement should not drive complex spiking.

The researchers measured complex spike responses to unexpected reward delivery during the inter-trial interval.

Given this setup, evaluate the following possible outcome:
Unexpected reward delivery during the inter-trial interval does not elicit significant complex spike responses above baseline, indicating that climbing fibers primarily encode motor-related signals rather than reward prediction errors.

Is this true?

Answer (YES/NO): NO